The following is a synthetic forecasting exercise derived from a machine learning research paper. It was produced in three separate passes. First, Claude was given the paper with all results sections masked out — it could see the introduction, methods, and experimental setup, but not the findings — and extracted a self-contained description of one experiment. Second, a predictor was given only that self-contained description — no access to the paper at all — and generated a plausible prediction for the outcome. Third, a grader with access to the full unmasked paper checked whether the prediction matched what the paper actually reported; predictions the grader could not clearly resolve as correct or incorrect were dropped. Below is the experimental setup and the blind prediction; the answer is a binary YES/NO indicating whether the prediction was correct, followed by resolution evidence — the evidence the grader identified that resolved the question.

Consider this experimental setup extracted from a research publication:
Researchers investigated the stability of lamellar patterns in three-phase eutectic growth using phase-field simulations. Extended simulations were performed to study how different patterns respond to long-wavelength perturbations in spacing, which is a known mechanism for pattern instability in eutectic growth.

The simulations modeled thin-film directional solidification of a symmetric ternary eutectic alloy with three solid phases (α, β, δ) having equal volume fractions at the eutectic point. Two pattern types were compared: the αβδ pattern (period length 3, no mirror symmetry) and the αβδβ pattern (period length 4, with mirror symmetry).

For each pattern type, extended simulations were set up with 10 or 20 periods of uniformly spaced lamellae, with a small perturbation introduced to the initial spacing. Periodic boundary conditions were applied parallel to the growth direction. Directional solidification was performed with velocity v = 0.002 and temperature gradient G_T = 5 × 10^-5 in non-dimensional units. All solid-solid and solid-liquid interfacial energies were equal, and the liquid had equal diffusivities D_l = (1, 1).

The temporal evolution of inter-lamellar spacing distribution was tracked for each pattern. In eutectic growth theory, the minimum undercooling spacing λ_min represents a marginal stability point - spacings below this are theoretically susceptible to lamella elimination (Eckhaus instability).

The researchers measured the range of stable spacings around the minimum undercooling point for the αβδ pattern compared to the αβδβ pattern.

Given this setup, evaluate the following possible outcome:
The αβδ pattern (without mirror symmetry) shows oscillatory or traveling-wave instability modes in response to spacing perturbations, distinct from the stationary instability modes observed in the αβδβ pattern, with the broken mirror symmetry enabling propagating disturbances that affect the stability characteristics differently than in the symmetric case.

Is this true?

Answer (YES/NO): NO